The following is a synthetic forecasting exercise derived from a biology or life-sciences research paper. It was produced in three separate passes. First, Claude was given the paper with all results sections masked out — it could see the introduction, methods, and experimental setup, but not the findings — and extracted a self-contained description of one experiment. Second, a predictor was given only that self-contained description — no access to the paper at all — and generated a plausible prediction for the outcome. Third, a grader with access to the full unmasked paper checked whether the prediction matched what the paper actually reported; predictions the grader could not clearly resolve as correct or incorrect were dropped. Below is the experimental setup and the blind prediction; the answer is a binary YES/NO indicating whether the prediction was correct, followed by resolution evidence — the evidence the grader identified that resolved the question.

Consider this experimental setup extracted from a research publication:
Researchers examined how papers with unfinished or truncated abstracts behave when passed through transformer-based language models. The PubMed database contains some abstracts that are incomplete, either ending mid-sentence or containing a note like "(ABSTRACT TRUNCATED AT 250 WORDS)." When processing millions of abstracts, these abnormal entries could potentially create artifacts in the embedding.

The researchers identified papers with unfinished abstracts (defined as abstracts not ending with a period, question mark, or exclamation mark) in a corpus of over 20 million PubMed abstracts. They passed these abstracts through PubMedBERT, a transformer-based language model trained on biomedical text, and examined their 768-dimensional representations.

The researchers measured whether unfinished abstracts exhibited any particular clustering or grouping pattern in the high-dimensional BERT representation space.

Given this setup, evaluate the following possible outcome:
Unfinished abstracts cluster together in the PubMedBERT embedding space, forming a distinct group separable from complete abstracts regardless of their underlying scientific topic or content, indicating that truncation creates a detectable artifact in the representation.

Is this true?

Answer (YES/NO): YES